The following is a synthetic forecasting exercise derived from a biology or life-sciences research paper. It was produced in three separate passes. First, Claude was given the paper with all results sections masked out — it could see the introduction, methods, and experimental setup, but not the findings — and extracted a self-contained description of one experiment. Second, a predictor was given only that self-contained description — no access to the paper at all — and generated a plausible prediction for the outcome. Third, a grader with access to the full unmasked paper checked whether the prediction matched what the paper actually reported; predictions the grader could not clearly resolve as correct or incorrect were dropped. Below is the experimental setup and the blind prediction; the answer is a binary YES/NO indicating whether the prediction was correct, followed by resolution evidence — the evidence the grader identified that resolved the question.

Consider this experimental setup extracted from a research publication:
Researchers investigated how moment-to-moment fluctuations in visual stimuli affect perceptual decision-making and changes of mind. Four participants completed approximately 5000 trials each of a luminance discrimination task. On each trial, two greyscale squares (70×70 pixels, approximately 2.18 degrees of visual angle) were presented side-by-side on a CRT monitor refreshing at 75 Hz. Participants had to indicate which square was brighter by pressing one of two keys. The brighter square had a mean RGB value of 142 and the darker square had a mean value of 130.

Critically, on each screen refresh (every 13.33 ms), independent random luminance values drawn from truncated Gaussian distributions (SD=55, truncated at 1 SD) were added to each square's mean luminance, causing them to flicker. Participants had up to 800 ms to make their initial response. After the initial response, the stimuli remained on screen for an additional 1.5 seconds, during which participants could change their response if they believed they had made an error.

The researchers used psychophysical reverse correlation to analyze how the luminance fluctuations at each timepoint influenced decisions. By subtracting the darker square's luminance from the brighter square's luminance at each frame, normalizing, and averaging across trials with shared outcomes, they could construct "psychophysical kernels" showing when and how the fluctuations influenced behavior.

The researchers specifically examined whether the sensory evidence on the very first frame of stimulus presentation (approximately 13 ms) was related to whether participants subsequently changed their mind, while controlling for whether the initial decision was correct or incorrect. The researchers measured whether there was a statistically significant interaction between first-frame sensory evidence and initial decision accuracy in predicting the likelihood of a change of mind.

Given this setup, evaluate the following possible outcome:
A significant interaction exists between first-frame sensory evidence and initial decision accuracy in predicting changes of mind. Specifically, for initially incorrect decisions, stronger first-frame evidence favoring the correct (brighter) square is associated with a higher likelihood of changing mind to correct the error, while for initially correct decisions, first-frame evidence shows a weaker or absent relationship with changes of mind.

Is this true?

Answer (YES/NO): NO